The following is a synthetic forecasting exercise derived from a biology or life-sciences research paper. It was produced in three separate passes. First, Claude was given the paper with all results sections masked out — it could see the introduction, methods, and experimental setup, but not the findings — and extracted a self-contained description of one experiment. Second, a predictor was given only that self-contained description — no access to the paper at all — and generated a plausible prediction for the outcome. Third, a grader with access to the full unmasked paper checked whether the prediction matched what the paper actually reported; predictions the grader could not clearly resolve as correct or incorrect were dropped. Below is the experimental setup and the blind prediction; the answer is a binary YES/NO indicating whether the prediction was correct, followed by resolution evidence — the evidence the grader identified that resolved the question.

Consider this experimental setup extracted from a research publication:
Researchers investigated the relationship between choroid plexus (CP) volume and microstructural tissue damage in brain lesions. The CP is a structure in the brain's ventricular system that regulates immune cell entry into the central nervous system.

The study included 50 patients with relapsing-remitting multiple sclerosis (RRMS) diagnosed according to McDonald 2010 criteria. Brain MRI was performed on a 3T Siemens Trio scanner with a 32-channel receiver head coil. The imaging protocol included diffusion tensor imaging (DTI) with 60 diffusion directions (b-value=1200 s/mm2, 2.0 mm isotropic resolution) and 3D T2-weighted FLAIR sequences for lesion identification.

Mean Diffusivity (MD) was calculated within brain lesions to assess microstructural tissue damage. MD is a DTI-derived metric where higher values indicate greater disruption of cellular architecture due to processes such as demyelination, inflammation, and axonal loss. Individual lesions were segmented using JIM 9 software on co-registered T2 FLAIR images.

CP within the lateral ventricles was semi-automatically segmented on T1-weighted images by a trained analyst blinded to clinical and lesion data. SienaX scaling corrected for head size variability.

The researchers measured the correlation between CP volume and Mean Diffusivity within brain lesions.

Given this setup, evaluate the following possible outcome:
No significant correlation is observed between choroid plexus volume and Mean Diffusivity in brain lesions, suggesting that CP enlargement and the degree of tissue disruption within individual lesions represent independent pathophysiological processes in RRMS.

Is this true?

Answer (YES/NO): YES